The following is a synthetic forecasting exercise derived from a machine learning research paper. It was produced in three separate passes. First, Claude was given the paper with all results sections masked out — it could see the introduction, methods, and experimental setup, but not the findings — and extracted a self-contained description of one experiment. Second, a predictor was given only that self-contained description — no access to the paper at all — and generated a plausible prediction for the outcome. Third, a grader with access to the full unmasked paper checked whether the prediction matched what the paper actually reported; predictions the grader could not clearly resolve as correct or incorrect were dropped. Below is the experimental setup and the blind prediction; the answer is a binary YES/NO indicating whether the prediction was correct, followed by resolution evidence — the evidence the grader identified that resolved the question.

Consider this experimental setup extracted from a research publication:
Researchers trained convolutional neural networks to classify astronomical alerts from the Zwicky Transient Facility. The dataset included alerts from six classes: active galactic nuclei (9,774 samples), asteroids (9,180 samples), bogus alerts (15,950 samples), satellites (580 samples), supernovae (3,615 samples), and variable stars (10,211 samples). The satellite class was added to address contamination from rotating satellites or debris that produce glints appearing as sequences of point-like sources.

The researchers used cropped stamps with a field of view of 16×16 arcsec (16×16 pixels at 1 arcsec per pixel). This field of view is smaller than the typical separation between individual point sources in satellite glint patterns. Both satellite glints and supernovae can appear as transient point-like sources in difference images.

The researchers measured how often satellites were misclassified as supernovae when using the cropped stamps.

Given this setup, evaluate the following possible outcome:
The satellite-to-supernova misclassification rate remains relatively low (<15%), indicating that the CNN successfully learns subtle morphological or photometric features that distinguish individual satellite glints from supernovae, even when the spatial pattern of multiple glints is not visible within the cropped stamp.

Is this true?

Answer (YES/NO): YES